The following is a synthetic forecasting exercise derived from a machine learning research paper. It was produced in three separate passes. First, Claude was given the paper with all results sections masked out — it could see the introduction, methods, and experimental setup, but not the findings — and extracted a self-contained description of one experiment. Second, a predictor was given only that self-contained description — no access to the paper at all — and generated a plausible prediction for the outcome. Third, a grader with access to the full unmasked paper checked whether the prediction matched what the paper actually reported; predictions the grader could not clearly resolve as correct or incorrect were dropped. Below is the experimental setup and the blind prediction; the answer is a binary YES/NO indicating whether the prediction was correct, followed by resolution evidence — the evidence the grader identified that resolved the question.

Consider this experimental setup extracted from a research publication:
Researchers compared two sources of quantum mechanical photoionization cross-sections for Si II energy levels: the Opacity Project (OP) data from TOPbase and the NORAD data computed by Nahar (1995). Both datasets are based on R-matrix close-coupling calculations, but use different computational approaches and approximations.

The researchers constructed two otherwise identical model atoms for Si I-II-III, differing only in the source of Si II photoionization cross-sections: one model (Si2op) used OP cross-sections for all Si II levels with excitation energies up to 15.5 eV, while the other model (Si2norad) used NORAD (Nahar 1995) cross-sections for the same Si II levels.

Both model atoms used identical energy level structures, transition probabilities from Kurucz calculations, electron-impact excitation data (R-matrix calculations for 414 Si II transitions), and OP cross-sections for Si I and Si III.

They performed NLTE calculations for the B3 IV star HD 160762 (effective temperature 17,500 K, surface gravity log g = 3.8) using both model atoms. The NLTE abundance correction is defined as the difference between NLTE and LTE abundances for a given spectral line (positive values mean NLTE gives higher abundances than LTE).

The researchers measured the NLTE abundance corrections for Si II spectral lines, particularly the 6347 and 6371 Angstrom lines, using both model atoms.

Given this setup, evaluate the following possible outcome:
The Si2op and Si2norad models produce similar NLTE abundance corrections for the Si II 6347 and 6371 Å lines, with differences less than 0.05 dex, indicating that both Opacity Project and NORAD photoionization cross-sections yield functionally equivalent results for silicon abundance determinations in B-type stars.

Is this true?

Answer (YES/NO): NO